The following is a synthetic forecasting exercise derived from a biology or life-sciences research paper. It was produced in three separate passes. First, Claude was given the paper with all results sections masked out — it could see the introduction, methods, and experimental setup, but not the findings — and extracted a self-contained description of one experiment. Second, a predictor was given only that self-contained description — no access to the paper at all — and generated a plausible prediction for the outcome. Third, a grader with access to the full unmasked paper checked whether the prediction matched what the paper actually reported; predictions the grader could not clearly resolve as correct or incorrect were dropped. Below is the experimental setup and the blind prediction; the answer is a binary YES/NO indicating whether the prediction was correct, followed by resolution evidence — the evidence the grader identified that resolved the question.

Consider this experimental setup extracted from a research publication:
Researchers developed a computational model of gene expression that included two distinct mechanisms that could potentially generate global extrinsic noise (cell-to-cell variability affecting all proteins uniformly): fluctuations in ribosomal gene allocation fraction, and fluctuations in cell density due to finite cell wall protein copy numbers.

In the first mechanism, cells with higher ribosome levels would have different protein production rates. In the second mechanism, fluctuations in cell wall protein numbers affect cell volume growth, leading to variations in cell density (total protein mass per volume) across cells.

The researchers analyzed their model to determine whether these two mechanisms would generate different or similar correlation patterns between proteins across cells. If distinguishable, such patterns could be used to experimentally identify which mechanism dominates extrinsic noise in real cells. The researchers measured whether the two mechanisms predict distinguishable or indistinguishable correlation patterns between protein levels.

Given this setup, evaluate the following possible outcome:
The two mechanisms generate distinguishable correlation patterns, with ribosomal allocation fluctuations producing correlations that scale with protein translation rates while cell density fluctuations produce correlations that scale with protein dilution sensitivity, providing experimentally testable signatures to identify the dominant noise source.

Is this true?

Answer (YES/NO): NO